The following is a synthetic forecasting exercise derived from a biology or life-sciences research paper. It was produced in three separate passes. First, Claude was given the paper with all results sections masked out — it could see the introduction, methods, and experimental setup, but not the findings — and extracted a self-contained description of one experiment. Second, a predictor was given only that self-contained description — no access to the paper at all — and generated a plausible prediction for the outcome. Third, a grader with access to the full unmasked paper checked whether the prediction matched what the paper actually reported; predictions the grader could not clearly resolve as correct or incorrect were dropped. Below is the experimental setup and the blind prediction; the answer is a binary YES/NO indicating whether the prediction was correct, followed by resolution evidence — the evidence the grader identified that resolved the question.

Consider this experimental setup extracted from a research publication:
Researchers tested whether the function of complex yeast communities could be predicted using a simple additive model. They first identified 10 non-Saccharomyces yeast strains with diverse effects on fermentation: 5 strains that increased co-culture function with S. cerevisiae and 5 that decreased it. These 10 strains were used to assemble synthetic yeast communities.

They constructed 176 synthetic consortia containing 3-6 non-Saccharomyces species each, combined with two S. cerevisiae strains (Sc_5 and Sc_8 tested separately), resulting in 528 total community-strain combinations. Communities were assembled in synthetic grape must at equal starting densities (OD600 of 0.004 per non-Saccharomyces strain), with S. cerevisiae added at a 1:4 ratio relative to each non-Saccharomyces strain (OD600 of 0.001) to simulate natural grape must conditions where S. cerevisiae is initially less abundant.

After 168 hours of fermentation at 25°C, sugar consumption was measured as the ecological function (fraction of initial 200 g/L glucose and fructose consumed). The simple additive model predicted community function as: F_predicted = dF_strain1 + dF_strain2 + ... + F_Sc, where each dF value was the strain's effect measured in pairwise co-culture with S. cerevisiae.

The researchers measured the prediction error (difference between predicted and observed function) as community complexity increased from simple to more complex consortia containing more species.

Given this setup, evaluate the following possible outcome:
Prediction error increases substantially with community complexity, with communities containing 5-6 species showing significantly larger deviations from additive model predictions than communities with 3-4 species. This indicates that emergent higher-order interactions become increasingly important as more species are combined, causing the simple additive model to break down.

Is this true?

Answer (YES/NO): YES